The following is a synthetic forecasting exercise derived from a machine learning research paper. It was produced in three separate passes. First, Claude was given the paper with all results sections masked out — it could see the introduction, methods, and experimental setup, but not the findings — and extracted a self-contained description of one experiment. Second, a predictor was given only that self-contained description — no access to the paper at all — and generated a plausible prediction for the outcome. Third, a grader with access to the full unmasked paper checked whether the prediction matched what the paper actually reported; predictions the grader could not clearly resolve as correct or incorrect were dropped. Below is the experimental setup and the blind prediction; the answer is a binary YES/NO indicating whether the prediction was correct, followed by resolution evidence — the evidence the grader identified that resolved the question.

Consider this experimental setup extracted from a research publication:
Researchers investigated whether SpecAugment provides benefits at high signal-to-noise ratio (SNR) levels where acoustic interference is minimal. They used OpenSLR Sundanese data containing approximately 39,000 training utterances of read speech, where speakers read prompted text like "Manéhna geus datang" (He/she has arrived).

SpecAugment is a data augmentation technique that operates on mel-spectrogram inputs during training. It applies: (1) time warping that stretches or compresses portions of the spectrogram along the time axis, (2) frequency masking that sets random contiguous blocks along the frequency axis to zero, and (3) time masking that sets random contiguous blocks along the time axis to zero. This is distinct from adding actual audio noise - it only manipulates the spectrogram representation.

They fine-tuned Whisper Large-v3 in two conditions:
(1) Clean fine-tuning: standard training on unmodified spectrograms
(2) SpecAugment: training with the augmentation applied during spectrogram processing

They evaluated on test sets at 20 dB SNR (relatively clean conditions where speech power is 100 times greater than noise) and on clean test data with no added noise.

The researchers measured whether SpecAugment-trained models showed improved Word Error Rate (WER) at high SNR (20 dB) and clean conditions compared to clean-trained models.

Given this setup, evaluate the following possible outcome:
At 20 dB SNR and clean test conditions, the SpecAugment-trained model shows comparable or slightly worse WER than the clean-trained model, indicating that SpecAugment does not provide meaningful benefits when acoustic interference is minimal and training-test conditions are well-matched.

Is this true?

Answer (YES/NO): NO